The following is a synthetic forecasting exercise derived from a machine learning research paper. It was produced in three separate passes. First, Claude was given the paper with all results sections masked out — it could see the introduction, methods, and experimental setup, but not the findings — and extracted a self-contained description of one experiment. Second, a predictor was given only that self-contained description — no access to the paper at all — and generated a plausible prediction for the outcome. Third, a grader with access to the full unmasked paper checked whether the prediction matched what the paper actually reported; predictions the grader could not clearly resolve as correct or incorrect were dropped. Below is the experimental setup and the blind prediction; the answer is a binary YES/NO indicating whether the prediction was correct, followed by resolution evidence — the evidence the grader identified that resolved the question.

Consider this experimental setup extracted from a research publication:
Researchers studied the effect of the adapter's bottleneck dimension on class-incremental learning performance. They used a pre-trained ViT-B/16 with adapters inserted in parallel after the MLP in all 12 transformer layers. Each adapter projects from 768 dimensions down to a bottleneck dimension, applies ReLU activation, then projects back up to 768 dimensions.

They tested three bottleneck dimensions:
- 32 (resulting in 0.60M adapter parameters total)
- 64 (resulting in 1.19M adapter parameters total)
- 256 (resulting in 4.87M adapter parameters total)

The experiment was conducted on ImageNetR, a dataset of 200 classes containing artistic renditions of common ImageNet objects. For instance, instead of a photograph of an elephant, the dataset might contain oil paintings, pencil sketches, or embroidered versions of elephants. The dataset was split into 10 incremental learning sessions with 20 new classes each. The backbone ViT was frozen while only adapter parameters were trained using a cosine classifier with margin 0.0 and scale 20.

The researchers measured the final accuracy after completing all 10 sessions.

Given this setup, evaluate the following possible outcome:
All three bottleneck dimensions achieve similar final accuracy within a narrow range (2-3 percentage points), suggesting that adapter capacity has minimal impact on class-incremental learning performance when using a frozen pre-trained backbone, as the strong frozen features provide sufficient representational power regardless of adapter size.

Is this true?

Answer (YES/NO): YES